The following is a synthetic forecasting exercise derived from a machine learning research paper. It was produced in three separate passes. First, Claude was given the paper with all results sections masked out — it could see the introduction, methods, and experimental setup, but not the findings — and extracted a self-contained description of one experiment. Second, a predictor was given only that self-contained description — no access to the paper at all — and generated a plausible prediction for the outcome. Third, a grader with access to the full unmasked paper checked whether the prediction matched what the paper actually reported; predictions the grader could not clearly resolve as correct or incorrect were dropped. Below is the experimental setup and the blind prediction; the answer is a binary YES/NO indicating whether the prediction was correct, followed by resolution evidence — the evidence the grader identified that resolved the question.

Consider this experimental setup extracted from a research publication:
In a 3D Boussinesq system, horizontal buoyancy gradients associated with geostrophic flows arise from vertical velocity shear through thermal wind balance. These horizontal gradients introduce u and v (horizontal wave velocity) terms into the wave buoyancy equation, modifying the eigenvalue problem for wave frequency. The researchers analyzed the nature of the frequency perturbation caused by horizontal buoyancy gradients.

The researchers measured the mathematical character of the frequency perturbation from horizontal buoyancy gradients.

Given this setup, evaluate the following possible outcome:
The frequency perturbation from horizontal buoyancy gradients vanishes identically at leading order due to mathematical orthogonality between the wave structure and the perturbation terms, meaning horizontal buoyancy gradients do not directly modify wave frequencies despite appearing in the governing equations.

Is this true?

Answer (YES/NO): NO